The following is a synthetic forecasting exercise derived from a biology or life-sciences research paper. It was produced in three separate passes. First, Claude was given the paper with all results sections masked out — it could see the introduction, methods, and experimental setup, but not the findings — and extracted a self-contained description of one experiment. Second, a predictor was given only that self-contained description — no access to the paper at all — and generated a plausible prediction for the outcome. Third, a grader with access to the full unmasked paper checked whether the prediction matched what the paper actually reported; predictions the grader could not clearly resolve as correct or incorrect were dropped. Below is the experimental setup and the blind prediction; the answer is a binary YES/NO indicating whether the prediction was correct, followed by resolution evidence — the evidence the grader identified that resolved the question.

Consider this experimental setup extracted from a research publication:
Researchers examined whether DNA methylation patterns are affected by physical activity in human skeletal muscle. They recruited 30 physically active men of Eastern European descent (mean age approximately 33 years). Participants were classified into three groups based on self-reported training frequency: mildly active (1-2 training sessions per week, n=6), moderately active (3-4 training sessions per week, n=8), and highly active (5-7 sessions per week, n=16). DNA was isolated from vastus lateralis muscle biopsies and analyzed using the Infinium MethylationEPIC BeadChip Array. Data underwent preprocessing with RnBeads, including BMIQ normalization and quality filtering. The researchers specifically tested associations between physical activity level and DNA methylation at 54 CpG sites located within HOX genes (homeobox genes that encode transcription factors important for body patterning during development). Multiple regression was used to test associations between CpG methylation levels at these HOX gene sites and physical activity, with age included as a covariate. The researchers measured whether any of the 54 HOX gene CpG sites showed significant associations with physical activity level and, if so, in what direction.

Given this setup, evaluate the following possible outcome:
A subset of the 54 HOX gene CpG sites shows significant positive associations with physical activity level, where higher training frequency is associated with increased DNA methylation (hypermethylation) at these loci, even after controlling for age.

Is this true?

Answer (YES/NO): NO